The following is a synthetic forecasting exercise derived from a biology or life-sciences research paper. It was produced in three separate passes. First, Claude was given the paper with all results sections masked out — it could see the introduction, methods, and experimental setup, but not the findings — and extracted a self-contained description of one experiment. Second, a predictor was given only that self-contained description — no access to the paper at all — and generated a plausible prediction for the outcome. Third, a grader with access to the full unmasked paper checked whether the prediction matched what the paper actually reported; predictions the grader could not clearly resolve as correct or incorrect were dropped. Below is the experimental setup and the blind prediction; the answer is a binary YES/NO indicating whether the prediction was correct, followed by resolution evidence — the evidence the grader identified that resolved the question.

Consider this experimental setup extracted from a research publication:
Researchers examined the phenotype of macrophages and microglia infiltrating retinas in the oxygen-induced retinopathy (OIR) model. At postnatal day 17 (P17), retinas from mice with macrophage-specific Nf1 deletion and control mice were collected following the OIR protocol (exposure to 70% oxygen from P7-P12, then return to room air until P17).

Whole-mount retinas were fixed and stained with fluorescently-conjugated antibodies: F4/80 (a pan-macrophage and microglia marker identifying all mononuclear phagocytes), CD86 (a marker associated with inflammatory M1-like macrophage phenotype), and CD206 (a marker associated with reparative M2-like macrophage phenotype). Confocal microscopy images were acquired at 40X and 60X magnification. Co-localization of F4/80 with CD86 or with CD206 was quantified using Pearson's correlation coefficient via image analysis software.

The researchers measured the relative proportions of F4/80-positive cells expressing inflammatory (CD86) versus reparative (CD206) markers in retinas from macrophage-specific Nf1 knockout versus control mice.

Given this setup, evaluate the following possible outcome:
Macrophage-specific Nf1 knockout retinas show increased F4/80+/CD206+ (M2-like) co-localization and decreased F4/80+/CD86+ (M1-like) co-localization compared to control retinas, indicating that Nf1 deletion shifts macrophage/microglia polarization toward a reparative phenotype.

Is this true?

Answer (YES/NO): NO